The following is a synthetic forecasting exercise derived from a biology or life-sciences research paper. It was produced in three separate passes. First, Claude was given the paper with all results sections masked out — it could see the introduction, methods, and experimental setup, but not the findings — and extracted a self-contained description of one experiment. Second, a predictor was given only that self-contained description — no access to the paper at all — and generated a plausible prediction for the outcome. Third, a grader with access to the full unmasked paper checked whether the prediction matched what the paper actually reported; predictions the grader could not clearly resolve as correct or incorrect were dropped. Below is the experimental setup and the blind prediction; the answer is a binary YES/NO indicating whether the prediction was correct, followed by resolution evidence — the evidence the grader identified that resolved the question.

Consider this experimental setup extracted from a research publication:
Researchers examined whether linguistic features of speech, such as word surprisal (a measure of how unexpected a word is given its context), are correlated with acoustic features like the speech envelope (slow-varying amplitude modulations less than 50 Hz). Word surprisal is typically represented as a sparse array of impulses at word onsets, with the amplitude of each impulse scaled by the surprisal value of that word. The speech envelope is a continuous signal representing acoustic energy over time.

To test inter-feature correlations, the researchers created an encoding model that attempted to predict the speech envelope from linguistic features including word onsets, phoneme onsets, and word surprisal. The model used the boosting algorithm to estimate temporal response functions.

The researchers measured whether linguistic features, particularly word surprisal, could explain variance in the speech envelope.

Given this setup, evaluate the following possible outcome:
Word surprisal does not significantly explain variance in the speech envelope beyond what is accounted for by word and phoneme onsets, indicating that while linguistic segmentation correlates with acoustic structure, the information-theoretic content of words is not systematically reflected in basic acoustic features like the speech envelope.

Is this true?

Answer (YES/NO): NO